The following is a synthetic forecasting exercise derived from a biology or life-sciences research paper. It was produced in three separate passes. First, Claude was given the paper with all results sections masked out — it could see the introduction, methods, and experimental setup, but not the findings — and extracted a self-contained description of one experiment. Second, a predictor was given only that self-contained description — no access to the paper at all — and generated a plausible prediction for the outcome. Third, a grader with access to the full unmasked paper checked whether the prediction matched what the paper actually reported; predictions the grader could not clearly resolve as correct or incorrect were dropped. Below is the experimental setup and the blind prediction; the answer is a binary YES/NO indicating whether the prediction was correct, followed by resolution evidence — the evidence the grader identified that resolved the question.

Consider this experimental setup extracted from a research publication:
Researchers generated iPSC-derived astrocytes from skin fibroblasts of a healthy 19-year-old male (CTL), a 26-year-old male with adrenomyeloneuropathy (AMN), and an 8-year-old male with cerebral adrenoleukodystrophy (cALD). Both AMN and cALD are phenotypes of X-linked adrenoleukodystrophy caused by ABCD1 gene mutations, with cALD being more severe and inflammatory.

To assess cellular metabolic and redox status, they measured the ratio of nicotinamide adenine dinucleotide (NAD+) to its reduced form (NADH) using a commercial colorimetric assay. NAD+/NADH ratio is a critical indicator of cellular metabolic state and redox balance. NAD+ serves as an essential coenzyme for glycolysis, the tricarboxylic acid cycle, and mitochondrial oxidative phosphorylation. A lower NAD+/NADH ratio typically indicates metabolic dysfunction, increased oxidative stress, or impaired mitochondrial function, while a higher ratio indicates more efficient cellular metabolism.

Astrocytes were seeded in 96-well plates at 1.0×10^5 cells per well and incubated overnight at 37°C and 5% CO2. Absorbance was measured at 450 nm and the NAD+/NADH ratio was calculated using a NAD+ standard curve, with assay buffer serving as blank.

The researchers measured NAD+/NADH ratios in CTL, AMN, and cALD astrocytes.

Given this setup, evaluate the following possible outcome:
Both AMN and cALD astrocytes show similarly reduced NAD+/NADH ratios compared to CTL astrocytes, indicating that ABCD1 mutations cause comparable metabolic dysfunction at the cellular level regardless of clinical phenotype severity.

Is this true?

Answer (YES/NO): NO